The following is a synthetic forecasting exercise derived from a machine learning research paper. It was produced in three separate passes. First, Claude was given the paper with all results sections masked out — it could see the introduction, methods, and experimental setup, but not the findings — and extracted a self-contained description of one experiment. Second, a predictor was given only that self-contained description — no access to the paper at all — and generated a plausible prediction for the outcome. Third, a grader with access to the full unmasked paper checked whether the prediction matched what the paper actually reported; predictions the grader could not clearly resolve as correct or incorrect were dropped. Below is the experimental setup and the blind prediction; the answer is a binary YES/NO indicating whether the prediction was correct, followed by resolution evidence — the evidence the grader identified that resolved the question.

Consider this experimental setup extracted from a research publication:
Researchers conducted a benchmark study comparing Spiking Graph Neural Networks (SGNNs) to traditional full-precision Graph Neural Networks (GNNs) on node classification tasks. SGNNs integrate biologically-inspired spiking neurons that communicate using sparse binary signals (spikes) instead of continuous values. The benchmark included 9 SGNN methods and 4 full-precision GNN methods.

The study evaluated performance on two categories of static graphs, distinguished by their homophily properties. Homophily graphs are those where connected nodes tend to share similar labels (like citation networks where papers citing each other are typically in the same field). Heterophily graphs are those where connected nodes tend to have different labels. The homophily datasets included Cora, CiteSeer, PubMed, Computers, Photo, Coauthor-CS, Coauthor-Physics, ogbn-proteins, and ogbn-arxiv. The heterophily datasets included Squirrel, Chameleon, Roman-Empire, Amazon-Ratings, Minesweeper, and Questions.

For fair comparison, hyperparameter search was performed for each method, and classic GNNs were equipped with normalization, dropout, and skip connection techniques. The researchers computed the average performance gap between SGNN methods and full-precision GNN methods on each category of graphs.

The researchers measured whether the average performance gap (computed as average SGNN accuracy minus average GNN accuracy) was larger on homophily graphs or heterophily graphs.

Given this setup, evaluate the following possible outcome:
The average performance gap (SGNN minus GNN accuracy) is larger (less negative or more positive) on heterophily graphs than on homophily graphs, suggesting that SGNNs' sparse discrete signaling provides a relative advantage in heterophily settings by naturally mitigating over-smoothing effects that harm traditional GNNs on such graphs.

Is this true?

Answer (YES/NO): NO